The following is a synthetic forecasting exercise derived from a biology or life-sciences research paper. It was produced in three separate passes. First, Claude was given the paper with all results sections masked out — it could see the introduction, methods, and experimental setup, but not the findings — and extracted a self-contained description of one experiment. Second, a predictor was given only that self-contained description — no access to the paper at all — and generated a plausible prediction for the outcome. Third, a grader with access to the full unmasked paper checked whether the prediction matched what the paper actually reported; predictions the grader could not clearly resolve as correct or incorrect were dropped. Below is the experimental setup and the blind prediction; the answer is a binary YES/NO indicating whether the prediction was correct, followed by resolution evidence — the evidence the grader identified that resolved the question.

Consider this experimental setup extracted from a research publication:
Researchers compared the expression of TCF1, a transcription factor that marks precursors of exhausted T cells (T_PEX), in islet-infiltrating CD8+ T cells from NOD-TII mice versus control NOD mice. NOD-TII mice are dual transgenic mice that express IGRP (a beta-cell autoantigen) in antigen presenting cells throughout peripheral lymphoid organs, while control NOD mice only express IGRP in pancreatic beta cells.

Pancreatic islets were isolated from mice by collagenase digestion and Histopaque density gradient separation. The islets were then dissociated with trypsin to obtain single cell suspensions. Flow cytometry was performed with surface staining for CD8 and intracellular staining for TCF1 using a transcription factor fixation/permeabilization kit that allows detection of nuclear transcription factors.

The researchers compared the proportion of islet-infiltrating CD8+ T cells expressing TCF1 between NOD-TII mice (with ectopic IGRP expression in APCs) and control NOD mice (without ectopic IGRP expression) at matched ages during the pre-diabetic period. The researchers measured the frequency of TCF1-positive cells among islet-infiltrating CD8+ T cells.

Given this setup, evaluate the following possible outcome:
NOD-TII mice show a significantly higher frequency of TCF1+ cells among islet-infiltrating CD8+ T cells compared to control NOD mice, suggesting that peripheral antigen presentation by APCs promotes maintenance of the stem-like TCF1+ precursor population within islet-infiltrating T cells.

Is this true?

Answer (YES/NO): NO